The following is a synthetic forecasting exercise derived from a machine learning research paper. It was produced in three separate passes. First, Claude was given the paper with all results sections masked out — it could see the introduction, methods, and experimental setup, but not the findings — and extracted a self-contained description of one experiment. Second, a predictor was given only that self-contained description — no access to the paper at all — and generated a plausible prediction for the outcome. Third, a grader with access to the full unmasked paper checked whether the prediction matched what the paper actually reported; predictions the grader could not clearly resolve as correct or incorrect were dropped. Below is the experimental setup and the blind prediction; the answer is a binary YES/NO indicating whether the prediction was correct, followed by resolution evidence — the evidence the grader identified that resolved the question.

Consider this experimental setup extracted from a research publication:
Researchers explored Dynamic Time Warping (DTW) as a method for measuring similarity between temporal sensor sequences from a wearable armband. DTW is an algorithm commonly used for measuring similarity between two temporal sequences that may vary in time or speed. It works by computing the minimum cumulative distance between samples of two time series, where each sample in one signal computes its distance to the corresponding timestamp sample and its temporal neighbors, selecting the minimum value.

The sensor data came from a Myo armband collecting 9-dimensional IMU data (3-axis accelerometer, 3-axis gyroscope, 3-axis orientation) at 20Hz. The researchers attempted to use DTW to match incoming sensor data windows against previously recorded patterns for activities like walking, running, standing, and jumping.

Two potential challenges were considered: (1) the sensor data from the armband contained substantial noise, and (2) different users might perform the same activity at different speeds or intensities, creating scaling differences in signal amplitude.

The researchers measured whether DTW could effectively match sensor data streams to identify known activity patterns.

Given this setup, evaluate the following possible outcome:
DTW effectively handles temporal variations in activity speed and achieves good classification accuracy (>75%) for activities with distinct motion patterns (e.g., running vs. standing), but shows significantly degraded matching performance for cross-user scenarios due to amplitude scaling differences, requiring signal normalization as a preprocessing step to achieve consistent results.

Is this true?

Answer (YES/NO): NO